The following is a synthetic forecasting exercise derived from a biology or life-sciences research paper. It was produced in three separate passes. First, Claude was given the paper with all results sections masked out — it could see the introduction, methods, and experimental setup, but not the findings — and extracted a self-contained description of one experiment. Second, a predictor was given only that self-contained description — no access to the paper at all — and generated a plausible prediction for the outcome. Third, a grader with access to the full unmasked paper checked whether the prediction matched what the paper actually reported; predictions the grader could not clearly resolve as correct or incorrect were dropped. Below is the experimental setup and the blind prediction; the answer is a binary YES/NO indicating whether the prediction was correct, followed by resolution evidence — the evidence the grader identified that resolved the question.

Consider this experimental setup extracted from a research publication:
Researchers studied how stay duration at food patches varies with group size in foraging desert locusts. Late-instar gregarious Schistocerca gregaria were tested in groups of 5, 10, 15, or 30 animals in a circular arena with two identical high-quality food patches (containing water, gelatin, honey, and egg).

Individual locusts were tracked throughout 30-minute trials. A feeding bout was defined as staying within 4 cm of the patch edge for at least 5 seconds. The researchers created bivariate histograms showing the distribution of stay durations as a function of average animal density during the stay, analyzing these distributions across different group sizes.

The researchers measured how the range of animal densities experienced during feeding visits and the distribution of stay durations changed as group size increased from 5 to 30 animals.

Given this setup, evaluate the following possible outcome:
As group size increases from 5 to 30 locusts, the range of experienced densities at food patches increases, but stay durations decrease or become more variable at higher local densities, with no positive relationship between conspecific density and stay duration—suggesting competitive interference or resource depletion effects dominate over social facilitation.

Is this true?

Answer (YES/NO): NO